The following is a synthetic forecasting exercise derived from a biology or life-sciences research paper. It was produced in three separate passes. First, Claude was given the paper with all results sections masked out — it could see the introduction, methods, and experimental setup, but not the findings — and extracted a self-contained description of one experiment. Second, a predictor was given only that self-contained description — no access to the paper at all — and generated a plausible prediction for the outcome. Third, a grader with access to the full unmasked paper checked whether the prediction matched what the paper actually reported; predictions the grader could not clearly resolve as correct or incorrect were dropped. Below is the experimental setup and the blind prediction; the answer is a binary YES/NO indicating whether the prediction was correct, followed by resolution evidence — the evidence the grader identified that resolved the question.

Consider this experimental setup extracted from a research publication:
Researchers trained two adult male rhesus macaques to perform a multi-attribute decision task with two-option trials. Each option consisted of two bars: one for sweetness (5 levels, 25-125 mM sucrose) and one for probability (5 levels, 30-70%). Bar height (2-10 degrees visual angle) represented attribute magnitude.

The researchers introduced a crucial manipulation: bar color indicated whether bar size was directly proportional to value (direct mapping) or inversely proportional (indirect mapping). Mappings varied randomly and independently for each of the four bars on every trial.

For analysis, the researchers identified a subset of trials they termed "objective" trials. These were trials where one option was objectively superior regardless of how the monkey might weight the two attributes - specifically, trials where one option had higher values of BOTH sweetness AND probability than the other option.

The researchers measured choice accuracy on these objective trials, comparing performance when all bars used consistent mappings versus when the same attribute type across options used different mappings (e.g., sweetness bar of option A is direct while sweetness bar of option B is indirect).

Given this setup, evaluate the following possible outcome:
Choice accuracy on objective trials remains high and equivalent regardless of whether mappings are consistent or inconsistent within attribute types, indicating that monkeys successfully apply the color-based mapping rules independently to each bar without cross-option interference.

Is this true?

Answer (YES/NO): NO